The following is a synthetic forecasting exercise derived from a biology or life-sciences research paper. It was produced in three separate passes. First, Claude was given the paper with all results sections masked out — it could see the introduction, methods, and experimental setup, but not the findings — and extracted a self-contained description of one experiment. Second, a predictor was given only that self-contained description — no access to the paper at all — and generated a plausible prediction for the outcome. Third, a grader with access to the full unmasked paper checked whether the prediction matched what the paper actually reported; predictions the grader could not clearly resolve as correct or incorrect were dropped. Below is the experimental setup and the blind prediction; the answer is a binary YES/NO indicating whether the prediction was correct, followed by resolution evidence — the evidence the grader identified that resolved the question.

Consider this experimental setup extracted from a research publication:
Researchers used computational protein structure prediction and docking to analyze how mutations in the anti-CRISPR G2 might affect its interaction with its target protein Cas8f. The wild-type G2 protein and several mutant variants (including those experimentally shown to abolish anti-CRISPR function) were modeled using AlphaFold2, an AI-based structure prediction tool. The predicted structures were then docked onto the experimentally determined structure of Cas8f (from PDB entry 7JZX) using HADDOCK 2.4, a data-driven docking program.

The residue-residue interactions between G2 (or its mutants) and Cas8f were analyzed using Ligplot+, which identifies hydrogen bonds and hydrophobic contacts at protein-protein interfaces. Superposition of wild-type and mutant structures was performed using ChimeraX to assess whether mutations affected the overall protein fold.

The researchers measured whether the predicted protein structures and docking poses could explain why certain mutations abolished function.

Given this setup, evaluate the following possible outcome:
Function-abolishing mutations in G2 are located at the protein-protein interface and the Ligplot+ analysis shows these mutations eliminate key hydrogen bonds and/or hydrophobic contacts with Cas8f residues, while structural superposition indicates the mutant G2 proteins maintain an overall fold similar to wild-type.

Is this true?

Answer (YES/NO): NO